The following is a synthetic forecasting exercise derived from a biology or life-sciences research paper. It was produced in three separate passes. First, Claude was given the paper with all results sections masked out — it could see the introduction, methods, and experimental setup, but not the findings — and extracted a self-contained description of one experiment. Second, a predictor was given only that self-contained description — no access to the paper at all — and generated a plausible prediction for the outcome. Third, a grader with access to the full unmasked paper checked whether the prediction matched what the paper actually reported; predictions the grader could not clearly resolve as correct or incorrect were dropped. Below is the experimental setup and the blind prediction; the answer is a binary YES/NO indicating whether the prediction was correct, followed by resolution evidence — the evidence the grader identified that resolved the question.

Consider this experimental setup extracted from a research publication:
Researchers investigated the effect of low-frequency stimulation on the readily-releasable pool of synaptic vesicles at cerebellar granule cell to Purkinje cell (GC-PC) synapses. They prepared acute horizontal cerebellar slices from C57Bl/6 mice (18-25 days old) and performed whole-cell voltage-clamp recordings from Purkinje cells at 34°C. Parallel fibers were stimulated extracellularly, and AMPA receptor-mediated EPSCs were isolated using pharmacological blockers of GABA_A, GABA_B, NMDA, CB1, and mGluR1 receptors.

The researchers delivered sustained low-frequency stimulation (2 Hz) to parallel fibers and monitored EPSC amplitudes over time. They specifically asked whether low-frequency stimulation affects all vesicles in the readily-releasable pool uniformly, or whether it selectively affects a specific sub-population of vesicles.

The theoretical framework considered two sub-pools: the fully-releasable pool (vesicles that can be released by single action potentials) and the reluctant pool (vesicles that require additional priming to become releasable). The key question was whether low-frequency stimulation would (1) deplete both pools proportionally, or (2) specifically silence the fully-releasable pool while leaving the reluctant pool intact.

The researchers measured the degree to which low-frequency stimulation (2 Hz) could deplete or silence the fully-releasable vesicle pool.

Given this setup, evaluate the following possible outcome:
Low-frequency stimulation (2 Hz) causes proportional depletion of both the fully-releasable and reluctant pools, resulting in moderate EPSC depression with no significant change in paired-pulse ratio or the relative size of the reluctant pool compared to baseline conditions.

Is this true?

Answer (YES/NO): NO